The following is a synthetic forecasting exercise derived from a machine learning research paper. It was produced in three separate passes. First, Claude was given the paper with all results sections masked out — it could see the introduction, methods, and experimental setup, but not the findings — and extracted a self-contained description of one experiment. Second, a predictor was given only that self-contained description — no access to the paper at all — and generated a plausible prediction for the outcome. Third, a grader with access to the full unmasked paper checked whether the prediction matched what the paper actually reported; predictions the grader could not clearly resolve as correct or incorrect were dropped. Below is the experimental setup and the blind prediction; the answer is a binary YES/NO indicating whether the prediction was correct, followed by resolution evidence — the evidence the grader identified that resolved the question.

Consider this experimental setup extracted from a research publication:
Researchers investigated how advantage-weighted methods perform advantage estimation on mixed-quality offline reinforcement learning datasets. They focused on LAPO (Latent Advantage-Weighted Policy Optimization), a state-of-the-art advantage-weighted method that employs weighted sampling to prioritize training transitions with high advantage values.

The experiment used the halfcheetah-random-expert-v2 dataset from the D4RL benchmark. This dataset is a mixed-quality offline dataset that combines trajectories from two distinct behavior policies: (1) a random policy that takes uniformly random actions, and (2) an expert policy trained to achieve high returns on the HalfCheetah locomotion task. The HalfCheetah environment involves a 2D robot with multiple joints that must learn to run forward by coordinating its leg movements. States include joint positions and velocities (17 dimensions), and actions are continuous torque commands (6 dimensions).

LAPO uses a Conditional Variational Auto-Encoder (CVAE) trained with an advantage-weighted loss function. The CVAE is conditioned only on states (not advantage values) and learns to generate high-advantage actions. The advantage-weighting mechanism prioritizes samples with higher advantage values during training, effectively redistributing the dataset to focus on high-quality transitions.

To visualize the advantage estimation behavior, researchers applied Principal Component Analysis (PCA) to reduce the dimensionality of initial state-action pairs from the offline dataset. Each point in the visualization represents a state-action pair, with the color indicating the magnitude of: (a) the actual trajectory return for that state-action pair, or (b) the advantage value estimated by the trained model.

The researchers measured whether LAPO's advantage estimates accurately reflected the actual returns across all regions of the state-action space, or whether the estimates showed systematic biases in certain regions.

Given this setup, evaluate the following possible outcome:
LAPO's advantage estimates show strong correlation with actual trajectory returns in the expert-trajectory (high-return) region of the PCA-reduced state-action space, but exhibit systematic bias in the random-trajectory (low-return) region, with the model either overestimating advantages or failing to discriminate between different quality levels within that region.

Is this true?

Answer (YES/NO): NO